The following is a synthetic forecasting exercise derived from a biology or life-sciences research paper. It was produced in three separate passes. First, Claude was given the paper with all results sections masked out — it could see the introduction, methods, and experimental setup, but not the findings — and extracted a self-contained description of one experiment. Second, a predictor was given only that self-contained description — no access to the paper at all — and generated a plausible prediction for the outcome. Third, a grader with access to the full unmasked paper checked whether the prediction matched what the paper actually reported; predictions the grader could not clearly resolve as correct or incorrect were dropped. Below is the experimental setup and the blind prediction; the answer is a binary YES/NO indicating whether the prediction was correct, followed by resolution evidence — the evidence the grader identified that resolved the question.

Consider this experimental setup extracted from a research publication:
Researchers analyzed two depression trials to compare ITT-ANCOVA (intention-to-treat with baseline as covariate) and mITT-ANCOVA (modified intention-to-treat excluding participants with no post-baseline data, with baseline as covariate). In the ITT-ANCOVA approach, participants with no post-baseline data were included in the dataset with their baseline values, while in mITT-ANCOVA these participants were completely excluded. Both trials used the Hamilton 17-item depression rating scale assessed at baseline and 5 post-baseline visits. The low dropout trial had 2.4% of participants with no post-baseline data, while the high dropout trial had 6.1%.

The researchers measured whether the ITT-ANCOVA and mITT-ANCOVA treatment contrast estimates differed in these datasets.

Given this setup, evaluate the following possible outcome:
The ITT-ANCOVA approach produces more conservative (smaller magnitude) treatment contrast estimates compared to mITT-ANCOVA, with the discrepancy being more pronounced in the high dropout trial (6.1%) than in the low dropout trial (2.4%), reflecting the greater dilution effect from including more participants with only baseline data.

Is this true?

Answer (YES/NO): NO